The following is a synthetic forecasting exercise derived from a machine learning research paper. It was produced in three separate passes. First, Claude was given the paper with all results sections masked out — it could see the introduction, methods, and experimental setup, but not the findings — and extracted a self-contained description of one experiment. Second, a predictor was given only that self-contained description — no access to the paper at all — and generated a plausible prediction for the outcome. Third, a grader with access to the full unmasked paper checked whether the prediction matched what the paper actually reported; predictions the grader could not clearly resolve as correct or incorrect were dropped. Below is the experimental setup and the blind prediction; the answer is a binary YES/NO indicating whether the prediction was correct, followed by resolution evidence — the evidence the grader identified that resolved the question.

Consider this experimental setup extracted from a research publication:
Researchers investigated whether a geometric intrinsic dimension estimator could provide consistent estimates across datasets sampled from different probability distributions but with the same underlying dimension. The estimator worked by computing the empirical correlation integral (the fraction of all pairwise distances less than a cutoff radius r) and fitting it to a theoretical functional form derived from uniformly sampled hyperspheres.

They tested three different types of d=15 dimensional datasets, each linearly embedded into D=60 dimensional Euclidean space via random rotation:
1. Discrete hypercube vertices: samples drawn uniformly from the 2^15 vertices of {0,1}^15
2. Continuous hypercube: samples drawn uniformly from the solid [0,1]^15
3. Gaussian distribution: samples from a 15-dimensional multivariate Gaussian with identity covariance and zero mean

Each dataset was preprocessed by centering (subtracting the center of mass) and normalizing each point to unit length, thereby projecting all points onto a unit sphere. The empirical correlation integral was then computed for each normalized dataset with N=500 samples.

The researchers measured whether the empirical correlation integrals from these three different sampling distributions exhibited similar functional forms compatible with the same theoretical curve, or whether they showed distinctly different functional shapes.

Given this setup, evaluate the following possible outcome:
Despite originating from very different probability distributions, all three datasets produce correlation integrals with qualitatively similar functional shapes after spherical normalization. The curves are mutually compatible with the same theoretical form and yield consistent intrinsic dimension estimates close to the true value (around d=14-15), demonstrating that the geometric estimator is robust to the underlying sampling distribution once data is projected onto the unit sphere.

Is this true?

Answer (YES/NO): YES